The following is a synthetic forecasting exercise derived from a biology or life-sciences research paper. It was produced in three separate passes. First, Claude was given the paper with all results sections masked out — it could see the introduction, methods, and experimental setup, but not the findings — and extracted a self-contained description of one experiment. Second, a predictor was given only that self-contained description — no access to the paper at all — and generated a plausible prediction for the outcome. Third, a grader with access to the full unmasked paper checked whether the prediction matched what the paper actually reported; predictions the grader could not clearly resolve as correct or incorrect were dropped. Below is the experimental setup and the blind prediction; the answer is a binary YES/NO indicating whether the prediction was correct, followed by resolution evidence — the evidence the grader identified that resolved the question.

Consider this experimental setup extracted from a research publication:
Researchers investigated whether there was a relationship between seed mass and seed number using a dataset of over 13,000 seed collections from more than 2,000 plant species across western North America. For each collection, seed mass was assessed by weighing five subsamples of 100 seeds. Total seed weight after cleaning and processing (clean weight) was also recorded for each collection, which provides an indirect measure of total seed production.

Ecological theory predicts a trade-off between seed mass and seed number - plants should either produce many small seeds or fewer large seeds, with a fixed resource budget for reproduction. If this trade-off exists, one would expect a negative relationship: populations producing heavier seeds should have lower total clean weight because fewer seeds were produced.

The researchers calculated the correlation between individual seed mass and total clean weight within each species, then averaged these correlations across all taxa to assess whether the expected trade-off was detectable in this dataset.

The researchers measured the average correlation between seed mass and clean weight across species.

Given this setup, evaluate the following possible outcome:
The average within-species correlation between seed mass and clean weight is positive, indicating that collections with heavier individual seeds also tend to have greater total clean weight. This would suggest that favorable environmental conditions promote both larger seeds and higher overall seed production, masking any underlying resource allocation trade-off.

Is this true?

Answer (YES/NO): YES